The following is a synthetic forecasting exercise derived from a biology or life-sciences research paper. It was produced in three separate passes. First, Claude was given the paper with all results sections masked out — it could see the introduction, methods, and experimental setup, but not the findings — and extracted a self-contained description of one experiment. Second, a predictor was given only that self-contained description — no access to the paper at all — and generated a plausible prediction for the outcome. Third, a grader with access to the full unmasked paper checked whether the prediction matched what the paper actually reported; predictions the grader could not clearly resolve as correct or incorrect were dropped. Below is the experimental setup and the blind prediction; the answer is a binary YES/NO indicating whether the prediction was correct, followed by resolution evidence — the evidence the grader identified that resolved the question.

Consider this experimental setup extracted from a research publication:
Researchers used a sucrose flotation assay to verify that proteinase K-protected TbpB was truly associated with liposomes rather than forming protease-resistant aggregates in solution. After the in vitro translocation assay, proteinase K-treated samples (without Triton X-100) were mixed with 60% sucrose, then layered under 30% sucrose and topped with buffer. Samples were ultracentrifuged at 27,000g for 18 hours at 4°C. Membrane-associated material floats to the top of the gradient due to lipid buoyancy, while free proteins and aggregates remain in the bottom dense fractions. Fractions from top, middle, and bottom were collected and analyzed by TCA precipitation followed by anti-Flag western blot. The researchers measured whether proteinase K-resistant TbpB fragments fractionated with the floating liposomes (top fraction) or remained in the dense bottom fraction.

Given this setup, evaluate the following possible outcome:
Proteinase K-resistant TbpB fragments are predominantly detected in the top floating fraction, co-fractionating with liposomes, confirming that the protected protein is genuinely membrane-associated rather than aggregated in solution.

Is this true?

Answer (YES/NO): YES